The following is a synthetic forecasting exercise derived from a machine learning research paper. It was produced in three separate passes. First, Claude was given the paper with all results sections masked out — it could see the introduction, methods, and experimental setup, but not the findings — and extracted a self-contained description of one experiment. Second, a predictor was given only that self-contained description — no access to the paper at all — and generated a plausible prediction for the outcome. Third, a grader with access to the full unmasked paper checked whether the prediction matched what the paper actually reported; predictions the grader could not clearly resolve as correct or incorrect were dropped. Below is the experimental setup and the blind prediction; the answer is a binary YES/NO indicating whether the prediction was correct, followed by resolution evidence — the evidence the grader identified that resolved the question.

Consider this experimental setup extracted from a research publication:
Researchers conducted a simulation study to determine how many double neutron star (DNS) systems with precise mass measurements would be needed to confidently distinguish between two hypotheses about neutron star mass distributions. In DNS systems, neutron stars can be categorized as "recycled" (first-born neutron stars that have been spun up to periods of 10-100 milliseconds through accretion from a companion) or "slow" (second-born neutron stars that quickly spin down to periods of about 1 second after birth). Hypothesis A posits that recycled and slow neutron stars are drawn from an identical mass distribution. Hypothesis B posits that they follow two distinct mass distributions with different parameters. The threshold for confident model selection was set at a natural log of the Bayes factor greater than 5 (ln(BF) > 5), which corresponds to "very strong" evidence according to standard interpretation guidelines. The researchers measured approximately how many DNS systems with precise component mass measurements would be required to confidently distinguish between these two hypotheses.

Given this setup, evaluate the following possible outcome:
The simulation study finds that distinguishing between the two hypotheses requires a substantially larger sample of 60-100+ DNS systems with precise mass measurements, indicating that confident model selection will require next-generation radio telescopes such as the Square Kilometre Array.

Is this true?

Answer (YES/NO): NO